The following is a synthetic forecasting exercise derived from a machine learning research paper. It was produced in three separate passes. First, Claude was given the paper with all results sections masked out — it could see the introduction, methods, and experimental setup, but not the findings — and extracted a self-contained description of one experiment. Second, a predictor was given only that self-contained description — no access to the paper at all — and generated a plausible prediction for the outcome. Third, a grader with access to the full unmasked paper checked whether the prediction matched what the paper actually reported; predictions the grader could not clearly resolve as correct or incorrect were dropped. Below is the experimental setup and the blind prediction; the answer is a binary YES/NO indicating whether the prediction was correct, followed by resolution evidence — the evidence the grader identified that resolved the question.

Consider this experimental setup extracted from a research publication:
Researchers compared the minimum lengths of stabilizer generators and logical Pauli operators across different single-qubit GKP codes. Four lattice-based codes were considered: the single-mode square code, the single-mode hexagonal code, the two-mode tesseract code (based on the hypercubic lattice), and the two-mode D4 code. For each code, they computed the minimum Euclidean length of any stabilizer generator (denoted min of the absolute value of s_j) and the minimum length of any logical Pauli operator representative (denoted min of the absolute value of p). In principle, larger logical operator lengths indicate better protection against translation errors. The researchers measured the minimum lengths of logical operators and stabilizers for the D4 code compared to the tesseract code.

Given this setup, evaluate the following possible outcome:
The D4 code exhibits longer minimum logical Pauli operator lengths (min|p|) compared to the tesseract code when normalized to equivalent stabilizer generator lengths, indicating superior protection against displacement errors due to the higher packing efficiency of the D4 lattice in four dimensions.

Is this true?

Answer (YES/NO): NO